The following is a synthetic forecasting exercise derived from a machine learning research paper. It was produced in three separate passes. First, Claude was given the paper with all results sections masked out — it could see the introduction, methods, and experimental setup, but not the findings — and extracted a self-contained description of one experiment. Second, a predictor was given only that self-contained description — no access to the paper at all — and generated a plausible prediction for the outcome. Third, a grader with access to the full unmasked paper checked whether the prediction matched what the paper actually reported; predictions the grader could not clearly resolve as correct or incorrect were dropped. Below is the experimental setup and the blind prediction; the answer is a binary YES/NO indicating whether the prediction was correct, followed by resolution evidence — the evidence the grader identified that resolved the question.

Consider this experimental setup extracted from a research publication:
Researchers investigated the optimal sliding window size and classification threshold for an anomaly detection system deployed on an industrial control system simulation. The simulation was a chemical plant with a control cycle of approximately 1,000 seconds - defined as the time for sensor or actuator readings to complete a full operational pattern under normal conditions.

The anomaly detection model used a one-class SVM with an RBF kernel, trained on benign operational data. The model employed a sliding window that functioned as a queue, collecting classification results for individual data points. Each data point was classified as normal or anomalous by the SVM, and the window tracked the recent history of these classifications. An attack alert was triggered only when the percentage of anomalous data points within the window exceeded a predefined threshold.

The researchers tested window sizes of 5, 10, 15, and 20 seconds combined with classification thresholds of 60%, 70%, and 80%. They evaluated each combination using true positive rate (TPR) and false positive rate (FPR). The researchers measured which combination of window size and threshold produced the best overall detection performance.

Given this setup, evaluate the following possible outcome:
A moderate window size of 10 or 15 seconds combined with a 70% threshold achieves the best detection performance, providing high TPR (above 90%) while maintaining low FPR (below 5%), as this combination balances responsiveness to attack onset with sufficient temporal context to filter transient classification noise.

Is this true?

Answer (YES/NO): NO